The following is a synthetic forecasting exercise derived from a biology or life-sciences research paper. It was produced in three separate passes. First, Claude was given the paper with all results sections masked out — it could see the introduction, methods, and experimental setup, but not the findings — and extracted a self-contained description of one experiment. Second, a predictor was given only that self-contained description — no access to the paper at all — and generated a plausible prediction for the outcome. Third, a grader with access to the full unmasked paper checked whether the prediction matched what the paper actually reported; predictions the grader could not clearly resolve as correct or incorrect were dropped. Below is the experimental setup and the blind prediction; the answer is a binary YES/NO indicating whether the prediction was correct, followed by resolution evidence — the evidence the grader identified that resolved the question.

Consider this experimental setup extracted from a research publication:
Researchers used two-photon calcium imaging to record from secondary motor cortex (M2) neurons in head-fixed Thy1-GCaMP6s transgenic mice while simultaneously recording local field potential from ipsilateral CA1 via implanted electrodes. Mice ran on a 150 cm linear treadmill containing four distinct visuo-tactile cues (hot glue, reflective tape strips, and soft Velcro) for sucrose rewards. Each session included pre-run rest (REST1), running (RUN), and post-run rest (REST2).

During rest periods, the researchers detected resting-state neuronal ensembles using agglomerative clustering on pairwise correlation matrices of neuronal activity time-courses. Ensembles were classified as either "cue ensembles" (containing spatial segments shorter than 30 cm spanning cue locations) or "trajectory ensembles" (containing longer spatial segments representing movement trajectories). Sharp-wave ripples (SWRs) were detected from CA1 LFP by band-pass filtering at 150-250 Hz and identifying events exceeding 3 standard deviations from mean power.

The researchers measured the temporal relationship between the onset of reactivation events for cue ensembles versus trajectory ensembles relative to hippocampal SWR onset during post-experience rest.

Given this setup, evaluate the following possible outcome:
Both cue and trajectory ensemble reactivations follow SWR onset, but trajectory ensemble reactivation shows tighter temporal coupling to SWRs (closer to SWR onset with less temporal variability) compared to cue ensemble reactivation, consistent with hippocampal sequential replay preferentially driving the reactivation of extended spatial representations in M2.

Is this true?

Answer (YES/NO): NO